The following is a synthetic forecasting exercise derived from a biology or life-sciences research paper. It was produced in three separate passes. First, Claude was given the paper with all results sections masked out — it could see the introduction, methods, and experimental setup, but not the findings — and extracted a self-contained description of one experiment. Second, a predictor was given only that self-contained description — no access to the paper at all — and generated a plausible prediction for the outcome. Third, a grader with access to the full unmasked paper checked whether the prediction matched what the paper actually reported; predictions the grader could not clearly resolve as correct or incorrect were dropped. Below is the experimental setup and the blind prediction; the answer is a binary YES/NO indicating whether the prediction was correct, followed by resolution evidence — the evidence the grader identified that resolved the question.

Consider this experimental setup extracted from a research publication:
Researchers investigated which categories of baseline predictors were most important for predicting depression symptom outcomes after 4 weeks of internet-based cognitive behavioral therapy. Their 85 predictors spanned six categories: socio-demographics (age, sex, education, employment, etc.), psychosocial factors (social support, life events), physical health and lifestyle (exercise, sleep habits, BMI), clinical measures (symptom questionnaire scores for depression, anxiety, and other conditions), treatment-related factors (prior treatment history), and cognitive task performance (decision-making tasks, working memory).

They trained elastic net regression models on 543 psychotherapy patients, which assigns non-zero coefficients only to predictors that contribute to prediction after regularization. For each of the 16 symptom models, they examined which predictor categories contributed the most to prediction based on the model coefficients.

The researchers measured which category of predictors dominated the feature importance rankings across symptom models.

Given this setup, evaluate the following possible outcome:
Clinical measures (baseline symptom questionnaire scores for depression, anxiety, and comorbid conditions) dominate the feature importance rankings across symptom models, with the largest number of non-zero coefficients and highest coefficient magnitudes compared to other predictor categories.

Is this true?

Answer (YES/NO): YES